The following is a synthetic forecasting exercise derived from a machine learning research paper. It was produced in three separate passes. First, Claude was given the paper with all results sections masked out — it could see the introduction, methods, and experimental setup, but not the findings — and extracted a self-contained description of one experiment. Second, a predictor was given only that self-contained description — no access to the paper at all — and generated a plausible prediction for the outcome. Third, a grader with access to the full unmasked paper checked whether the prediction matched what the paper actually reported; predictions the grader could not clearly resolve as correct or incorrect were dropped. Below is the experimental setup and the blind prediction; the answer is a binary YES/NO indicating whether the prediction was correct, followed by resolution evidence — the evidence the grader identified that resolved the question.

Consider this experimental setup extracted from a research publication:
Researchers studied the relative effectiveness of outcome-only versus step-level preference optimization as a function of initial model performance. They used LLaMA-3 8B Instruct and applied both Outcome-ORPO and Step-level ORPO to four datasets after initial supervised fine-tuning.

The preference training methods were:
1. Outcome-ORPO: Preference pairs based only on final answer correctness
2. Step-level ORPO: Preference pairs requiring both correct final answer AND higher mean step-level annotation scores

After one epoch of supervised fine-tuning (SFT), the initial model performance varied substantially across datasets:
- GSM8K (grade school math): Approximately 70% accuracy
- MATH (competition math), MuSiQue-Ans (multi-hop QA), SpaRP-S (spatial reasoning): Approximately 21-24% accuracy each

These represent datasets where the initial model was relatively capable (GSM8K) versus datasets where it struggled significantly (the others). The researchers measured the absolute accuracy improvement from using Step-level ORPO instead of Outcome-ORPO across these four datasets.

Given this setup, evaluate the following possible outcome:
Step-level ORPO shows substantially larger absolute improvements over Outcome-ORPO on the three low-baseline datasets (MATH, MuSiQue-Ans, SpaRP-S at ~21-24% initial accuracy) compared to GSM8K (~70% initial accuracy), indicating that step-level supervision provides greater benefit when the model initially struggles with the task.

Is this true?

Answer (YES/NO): NO